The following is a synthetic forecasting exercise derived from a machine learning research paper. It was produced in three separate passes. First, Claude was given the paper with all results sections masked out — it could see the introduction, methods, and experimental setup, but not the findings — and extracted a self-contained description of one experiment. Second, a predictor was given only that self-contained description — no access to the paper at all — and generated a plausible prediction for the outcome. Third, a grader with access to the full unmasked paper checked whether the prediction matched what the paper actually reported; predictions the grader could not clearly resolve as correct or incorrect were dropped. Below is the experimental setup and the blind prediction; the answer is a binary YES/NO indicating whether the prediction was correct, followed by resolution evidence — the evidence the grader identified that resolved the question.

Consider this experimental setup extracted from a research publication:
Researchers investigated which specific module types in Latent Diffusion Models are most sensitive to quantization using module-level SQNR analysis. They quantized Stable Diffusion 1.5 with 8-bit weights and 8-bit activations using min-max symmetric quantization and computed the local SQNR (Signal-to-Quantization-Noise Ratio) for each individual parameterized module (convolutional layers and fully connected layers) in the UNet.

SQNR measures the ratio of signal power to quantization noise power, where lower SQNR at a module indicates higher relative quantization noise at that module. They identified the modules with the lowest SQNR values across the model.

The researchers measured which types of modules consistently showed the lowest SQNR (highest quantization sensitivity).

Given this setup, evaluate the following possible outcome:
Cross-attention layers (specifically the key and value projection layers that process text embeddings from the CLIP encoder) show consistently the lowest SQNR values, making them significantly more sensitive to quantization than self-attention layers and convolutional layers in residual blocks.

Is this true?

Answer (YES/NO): NO